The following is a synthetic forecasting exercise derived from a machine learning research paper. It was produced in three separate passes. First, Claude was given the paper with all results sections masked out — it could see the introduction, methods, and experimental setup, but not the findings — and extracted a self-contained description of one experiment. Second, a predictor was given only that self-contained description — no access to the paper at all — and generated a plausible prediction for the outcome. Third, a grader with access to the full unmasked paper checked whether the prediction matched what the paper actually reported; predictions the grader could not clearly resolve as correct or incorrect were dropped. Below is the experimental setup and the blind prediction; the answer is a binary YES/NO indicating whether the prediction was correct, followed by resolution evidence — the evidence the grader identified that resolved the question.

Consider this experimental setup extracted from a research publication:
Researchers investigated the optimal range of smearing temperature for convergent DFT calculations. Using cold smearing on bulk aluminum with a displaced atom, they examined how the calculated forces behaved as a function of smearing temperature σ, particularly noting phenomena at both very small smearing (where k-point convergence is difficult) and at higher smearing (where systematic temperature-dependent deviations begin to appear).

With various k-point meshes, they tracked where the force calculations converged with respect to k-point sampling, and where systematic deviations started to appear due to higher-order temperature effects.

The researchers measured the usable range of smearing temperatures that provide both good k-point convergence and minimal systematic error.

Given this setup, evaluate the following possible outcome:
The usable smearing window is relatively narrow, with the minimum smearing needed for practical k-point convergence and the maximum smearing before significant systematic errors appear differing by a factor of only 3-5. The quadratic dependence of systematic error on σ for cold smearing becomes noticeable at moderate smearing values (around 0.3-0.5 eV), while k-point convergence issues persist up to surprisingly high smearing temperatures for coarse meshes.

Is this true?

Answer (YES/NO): NO